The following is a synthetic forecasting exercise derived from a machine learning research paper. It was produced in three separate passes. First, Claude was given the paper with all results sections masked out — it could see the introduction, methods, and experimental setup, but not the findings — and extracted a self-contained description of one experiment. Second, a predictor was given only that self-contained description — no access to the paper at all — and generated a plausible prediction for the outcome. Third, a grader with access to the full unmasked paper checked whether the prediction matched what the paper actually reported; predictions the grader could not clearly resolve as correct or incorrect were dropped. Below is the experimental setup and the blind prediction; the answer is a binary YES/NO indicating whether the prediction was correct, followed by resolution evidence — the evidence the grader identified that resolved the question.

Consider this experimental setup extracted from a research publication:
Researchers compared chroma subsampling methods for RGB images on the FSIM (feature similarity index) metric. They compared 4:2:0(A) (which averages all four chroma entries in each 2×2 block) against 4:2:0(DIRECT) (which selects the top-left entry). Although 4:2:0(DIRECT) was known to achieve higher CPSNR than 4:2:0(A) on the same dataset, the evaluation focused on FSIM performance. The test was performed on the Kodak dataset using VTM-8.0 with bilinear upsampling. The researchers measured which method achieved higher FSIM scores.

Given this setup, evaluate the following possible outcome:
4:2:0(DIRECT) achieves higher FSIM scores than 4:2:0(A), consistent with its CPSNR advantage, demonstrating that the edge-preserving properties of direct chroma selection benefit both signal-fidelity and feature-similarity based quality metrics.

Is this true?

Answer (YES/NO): NO